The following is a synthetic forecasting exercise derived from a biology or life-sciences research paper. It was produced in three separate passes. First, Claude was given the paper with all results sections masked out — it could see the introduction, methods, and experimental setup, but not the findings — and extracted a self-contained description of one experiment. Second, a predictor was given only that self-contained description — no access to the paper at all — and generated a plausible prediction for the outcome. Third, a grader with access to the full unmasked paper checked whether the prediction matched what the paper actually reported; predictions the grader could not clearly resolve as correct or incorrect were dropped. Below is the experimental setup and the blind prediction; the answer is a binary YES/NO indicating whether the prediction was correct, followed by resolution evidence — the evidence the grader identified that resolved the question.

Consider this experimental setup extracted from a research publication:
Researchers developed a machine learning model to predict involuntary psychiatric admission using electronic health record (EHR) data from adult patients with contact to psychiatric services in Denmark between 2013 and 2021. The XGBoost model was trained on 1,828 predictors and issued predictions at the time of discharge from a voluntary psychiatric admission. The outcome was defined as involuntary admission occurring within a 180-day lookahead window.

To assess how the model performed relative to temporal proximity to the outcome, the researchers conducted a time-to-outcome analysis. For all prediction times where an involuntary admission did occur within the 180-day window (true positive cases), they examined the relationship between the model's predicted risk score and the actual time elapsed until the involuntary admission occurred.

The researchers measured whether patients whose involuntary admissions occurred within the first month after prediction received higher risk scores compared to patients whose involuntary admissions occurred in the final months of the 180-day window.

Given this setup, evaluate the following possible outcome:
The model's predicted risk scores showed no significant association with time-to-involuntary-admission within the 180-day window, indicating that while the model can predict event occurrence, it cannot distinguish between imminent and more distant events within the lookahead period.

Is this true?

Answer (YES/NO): YES